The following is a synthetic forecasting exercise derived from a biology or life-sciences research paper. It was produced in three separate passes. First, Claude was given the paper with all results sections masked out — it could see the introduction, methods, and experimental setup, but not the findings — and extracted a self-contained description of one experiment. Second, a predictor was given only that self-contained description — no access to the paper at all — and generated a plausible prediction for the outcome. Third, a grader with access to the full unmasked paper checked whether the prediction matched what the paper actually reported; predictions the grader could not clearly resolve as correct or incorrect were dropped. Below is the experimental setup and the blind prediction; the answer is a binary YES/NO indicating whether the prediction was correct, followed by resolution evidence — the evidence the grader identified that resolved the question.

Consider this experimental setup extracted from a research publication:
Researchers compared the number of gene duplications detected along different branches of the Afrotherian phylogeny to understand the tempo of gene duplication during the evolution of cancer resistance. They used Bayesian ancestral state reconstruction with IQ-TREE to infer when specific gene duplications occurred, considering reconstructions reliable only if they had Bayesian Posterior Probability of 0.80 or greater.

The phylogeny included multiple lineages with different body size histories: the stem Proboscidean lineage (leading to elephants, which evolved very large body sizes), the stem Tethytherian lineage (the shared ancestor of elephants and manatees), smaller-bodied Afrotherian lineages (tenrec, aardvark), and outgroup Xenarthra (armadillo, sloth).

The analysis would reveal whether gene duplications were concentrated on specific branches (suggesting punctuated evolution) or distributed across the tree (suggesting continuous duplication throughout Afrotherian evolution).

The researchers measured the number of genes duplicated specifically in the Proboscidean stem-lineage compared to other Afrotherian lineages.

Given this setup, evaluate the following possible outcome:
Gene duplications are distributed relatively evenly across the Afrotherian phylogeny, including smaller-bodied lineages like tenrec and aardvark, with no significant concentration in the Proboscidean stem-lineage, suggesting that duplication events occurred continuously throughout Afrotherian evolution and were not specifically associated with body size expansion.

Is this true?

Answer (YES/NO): YES